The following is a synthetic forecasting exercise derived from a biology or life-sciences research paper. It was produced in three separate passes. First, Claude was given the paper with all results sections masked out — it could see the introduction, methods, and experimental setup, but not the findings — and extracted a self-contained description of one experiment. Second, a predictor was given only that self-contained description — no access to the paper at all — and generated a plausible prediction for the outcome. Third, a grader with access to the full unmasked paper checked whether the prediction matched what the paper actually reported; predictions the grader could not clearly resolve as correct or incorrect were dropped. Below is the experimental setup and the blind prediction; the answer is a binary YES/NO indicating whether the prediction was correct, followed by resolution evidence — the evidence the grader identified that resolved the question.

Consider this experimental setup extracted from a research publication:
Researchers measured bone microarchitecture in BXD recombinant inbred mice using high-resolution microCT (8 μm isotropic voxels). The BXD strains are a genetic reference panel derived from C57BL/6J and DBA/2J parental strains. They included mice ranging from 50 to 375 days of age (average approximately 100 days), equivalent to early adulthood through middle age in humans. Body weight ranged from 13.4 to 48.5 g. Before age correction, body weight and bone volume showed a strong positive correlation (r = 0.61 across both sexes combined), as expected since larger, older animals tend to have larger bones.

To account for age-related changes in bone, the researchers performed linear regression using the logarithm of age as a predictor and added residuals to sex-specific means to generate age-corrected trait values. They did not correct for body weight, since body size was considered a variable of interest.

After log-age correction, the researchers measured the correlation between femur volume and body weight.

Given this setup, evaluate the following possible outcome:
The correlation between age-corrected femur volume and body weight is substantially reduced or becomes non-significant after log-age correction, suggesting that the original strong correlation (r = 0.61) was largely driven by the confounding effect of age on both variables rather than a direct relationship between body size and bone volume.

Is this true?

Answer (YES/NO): NO